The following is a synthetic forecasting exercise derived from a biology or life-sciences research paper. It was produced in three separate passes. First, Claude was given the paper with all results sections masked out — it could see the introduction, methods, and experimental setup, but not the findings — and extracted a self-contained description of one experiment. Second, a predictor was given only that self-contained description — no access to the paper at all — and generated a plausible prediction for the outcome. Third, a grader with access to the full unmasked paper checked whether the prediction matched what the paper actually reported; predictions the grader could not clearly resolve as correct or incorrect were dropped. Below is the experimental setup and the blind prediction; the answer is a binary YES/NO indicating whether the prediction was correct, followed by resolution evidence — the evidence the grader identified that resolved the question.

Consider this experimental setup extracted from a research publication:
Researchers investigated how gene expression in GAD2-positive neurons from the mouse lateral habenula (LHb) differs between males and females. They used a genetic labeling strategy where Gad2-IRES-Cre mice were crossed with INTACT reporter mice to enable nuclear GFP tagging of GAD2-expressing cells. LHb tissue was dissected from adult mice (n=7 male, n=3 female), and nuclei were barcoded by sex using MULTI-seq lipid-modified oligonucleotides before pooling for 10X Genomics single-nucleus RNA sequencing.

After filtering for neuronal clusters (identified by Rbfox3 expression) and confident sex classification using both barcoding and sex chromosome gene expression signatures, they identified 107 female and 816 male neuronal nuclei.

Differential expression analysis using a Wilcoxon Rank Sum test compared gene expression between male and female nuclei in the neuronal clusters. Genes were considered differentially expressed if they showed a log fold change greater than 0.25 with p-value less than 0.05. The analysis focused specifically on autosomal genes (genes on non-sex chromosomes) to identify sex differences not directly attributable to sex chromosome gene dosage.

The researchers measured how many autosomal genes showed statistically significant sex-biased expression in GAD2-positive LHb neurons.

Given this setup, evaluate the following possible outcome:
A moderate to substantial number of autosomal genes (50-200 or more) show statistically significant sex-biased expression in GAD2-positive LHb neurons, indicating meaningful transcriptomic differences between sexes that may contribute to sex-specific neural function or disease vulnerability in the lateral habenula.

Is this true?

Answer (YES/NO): NO